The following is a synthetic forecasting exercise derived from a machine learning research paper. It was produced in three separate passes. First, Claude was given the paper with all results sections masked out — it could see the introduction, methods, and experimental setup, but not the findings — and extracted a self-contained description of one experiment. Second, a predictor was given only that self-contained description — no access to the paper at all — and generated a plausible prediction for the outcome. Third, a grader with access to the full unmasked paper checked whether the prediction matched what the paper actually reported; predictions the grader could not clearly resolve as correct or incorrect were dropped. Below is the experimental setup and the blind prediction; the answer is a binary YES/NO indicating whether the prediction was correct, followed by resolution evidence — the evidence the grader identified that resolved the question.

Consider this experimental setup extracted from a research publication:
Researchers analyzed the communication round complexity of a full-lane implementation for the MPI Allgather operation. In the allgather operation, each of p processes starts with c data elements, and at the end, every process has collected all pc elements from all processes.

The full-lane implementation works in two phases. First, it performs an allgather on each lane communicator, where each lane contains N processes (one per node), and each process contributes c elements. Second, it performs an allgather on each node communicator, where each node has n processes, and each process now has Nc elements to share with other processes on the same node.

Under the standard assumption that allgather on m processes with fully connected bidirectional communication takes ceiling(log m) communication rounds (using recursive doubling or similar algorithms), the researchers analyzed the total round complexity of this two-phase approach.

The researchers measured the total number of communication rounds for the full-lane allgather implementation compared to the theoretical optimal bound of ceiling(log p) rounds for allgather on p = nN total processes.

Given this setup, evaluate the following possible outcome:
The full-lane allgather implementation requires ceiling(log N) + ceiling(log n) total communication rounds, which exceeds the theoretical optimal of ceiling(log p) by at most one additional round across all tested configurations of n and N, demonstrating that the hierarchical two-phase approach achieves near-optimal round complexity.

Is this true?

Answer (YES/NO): YES